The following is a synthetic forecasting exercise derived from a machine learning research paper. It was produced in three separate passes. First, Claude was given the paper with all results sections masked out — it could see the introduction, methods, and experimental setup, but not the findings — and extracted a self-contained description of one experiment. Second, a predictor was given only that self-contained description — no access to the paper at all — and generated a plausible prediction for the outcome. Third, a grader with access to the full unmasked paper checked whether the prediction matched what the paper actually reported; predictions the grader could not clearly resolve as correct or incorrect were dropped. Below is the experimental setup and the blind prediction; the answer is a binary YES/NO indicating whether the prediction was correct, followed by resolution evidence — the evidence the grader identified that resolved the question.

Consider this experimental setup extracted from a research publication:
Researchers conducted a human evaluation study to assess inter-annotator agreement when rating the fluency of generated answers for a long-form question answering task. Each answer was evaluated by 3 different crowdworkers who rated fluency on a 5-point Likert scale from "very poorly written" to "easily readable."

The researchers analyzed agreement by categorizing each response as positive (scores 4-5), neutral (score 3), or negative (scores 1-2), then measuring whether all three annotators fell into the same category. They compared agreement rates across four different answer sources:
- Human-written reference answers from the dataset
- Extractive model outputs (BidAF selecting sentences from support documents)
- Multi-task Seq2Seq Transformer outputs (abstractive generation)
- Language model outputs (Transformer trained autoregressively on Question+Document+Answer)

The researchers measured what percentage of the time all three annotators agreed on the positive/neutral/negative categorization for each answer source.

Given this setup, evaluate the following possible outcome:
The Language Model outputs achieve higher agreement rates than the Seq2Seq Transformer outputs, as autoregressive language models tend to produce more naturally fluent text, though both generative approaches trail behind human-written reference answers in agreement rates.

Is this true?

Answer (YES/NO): NO